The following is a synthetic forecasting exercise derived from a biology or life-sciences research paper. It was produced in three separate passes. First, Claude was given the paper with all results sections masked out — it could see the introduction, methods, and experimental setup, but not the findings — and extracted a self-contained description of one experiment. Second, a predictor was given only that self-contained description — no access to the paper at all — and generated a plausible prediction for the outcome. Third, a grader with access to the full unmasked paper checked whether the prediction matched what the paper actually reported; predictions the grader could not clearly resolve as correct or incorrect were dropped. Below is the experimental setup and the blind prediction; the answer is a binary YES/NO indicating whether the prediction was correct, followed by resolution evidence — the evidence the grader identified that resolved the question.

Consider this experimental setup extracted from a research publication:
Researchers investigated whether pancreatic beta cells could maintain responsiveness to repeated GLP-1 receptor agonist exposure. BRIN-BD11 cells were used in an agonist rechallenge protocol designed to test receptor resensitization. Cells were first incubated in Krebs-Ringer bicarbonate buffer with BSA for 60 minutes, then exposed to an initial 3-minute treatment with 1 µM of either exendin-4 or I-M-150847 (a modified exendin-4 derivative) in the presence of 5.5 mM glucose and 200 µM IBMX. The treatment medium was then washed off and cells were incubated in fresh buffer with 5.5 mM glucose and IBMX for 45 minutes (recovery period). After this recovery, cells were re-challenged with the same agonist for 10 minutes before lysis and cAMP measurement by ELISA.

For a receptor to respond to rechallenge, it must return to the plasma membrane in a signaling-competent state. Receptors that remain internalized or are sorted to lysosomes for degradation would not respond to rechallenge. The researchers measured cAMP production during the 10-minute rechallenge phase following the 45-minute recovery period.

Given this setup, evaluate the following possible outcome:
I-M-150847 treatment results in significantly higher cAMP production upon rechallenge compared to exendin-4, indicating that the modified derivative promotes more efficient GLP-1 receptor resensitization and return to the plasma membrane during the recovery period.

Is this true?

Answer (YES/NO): YES